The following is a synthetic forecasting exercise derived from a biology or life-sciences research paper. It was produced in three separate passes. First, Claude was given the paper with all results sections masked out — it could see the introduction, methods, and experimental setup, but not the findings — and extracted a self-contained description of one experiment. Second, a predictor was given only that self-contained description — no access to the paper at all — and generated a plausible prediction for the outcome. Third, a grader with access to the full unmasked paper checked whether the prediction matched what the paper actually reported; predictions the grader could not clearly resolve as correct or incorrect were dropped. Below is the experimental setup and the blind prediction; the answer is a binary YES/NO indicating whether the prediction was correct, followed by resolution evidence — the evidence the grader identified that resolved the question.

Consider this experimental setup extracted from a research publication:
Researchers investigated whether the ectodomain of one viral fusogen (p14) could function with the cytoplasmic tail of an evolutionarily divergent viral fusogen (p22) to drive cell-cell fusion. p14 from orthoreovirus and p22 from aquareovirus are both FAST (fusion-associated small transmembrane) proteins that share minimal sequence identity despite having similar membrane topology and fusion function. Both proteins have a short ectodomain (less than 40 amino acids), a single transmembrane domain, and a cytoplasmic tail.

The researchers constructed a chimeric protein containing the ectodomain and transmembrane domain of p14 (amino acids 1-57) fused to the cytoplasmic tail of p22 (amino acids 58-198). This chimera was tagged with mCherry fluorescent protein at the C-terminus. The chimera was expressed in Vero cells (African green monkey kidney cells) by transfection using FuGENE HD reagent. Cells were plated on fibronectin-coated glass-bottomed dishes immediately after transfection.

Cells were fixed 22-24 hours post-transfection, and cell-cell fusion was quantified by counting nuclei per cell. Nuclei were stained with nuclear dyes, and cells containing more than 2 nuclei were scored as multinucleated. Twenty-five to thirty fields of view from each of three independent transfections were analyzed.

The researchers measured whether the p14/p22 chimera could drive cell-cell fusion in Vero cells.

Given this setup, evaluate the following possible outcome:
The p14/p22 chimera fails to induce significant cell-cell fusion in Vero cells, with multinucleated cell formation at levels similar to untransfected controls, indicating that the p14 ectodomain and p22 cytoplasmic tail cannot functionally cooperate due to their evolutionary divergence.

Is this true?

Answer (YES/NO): NO